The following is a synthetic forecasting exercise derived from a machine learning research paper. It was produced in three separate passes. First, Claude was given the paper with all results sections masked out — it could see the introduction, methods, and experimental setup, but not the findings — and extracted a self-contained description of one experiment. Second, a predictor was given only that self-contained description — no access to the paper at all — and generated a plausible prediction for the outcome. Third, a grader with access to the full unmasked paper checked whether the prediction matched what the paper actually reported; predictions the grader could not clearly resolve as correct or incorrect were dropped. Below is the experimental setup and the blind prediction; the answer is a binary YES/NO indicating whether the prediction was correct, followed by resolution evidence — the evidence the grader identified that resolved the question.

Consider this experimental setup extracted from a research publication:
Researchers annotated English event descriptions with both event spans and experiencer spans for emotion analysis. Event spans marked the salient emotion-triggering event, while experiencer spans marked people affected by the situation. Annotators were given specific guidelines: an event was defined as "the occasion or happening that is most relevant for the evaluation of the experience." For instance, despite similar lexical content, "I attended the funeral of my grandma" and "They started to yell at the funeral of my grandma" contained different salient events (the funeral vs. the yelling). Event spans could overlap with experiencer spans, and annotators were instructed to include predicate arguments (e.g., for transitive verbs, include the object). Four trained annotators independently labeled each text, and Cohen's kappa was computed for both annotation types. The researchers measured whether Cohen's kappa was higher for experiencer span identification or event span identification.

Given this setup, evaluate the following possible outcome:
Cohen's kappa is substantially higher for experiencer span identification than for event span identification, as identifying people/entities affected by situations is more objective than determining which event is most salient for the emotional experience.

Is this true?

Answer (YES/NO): YES